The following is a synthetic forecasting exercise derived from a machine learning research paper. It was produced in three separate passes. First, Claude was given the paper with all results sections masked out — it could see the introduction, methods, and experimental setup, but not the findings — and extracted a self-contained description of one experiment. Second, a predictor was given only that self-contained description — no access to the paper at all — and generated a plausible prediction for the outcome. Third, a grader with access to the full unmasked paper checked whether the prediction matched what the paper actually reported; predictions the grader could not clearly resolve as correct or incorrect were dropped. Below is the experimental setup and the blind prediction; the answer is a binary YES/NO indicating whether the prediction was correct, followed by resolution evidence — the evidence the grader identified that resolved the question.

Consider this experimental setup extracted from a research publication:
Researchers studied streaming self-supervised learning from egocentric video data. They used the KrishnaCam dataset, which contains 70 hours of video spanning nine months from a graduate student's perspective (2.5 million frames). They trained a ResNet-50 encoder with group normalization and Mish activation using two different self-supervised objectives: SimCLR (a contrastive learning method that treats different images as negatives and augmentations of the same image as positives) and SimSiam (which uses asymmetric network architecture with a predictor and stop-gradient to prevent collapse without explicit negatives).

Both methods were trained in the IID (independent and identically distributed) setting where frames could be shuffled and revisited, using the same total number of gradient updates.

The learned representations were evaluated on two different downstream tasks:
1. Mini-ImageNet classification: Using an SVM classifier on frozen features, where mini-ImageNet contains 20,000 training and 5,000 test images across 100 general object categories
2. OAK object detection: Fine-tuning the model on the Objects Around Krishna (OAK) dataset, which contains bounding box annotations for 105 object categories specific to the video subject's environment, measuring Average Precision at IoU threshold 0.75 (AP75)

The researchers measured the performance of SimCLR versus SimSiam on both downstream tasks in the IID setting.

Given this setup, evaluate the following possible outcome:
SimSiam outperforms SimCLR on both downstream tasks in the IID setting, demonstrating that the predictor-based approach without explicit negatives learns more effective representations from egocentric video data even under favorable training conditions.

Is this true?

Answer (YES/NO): NO